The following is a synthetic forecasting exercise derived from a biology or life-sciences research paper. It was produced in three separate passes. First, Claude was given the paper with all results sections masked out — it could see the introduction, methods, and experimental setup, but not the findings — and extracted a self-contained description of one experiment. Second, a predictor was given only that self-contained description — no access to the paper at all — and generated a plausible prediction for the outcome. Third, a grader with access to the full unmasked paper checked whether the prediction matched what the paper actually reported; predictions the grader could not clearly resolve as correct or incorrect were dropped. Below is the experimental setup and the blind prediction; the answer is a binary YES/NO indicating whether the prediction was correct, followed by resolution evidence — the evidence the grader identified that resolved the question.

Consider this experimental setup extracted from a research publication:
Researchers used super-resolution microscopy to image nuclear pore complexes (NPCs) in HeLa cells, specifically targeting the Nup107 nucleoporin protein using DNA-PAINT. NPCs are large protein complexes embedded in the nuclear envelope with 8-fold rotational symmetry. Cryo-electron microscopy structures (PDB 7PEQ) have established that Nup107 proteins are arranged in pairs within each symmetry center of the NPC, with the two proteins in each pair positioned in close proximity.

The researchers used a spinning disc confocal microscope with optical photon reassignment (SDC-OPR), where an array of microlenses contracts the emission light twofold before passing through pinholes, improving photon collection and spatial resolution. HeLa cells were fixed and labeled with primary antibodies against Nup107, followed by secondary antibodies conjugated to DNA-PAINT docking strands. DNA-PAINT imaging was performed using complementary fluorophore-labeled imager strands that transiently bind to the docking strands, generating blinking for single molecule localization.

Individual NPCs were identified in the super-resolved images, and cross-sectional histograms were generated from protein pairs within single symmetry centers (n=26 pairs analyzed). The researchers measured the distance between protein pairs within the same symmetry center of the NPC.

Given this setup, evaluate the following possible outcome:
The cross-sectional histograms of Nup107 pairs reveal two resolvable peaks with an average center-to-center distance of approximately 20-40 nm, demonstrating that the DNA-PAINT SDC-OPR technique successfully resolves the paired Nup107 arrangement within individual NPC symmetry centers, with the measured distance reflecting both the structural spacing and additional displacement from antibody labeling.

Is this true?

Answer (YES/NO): NO